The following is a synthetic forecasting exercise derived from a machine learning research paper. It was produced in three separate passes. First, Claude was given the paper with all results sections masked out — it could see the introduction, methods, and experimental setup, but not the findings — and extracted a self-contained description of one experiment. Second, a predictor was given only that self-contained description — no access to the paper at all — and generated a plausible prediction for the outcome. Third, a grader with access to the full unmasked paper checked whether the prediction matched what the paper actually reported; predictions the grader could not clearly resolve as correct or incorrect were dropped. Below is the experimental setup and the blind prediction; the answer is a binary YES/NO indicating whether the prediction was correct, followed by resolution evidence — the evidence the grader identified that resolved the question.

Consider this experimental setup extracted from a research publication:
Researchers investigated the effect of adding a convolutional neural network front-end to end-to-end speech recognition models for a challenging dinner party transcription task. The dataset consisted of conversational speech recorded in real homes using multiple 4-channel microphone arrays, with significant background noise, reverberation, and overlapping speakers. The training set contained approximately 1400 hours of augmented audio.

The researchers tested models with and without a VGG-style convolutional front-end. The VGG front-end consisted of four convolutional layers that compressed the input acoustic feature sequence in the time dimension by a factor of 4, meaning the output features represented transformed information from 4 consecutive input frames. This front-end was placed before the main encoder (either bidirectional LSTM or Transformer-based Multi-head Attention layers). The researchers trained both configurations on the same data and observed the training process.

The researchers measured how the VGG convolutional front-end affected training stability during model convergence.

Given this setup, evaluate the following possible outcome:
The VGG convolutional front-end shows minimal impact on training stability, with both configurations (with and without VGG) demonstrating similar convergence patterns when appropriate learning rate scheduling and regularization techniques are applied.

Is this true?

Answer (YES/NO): NO